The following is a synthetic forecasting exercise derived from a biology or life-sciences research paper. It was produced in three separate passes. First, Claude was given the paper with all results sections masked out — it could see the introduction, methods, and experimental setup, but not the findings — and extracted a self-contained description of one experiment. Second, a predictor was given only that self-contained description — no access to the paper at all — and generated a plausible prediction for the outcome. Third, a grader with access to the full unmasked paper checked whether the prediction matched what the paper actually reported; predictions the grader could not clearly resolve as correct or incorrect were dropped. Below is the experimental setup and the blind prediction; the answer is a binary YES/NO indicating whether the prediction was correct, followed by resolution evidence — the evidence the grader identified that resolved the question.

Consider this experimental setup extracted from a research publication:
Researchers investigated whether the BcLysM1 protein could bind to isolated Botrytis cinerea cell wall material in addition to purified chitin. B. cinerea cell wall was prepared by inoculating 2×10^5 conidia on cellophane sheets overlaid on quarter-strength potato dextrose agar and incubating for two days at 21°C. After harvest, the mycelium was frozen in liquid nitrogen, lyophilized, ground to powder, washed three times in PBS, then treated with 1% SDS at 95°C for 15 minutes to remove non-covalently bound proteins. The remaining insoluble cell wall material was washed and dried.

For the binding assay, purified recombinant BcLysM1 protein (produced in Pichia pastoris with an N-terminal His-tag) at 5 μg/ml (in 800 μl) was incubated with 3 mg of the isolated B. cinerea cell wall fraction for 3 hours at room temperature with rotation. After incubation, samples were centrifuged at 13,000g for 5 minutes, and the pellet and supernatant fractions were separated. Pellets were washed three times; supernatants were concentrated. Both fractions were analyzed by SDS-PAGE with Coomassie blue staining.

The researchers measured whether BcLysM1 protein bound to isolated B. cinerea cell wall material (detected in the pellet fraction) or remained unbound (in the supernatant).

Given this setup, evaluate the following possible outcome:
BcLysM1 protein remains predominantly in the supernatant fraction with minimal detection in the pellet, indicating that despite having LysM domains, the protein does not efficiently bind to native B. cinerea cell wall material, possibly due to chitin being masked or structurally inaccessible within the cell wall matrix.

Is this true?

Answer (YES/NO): NO